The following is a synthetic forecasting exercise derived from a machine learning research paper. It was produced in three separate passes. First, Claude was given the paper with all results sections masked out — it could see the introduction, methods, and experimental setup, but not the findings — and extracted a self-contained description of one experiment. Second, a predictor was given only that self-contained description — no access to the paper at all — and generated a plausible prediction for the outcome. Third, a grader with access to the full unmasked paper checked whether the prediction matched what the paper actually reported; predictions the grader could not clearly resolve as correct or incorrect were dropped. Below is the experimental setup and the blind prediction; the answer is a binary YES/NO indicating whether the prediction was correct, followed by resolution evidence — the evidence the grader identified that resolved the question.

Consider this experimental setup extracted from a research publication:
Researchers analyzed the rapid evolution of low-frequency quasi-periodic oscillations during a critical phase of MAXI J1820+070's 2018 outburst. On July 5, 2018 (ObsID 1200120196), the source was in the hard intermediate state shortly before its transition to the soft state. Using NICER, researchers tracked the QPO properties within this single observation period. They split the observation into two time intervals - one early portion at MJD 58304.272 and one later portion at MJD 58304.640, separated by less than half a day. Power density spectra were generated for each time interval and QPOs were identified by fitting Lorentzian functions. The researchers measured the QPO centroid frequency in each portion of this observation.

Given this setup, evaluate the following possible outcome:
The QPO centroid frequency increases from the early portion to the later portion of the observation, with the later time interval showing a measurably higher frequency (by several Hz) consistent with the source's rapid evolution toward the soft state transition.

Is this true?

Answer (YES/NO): NO